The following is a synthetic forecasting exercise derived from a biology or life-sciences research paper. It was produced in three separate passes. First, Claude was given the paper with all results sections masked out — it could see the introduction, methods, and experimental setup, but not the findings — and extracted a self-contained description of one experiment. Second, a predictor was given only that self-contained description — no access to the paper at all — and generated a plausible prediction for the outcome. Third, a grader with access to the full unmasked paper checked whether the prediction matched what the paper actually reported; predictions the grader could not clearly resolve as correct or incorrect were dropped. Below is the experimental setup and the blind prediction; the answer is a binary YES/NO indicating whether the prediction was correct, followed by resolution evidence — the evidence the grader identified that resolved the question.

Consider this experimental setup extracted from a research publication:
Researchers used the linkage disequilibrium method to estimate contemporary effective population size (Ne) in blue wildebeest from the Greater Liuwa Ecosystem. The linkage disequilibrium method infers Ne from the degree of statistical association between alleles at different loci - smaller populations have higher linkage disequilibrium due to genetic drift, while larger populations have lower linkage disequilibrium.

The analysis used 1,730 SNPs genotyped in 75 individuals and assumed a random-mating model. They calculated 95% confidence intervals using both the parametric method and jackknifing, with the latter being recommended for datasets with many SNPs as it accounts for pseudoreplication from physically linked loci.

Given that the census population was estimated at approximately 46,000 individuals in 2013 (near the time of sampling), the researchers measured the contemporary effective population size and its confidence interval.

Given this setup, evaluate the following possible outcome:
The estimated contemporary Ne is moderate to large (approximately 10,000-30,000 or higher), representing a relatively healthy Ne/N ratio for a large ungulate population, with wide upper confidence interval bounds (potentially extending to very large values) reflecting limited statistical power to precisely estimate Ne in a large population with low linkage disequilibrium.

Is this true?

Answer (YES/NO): NO